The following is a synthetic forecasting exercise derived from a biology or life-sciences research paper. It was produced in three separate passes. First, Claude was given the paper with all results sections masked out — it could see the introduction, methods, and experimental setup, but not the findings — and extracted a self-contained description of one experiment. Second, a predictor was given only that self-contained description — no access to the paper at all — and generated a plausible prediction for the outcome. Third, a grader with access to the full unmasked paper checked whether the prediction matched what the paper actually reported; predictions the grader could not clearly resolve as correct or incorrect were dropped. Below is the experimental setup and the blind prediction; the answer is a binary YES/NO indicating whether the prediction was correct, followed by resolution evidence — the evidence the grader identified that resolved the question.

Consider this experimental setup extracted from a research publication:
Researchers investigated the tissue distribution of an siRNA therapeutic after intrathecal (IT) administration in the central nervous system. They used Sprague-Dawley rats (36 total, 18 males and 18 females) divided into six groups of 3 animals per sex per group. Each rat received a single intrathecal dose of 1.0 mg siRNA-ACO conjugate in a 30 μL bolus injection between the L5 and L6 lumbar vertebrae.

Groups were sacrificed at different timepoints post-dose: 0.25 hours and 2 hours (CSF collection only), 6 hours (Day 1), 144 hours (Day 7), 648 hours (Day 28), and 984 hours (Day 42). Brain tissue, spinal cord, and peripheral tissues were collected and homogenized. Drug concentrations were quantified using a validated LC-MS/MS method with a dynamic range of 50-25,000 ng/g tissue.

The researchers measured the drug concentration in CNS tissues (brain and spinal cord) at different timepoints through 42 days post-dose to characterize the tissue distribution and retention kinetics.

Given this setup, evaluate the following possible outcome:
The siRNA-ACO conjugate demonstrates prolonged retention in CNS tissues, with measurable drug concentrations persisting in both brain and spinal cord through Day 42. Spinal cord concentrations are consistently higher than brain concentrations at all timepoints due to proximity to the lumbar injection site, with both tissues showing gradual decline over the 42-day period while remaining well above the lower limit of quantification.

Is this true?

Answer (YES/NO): NO